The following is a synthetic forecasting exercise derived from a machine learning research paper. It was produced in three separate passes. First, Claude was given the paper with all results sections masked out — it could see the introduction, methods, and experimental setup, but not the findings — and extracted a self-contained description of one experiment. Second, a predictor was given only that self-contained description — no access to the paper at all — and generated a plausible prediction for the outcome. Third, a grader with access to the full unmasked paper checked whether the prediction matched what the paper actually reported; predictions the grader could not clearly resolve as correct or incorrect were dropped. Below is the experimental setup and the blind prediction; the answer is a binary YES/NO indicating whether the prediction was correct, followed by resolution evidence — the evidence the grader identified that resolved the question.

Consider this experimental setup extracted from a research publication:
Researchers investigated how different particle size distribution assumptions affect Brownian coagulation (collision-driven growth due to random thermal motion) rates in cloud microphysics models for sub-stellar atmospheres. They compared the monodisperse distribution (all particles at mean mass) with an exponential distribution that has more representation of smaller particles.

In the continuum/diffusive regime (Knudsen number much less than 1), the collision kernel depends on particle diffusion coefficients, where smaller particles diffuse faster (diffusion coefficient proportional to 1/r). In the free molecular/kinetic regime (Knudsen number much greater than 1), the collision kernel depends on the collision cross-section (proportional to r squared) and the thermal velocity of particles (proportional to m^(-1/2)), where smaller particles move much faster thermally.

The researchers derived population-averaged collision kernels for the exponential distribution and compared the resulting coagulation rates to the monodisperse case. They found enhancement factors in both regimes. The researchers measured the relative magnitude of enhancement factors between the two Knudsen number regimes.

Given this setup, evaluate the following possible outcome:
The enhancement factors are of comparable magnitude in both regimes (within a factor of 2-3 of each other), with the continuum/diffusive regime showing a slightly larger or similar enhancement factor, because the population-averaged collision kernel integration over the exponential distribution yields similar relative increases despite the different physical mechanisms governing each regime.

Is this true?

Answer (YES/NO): NO